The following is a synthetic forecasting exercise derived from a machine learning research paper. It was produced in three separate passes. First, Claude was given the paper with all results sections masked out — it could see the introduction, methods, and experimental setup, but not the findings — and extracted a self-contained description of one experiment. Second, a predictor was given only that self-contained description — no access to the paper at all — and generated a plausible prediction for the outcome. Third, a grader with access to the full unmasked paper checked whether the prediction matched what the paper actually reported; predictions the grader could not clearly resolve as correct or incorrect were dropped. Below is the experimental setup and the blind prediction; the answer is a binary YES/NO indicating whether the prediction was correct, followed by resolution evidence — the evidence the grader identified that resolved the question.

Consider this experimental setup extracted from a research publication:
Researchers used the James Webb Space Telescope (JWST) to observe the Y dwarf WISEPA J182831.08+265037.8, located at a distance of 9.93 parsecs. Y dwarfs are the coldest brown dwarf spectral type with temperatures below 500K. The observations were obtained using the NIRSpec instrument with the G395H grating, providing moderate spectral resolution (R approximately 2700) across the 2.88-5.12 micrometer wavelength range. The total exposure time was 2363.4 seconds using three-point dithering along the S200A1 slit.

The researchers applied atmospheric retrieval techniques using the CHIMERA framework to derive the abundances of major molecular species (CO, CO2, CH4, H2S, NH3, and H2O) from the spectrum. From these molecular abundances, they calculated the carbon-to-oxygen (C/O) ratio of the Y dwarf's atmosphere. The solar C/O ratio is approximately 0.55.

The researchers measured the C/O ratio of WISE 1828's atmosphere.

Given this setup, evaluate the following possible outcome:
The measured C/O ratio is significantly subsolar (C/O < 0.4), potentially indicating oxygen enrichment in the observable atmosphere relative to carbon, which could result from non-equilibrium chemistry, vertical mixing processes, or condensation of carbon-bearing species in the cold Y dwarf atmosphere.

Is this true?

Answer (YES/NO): NO